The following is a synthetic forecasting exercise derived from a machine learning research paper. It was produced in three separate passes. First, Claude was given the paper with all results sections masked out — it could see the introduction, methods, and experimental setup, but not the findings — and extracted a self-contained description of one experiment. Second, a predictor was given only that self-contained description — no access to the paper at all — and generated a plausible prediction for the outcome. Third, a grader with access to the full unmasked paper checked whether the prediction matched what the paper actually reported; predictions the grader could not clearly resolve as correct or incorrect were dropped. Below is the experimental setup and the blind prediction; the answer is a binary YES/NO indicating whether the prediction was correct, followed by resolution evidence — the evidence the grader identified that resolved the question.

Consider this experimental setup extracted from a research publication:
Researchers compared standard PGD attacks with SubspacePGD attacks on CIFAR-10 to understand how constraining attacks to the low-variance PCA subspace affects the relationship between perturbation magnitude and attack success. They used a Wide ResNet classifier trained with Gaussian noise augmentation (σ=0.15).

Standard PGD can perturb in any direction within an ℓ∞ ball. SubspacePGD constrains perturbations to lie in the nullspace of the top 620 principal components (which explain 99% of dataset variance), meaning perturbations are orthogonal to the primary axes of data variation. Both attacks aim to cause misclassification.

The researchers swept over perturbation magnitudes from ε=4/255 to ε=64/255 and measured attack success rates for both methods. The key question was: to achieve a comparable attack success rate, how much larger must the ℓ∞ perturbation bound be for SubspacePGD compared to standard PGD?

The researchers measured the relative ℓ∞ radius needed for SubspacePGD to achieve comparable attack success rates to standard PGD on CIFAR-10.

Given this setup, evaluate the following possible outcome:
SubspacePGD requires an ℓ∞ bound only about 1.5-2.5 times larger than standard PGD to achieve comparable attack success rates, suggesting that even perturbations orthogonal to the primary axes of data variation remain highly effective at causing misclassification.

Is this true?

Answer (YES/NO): NO